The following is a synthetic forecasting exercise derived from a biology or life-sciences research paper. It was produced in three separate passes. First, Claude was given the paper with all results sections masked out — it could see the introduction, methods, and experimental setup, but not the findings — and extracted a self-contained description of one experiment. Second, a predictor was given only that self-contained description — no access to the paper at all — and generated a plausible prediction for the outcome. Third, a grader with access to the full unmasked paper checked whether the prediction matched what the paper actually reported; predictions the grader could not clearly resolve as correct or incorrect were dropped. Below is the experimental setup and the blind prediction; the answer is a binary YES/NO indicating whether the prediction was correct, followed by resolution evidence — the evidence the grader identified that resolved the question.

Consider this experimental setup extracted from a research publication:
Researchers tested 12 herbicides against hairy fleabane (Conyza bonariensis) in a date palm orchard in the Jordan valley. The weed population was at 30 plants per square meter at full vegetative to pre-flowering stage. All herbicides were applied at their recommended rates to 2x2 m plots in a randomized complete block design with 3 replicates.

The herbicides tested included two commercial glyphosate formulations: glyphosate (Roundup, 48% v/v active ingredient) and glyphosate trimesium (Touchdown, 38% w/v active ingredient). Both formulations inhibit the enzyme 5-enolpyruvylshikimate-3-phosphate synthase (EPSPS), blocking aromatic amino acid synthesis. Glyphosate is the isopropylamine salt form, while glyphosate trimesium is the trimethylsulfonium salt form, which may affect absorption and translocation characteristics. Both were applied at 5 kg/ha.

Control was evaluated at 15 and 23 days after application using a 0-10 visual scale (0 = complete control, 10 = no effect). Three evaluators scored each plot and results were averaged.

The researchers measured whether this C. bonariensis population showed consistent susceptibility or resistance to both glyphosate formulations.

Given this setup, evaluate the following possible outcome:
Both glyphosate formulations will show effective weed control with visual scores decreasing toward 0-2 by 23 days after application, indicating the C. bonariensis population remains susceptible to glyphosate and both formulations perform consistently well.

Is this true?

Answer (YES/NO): YES